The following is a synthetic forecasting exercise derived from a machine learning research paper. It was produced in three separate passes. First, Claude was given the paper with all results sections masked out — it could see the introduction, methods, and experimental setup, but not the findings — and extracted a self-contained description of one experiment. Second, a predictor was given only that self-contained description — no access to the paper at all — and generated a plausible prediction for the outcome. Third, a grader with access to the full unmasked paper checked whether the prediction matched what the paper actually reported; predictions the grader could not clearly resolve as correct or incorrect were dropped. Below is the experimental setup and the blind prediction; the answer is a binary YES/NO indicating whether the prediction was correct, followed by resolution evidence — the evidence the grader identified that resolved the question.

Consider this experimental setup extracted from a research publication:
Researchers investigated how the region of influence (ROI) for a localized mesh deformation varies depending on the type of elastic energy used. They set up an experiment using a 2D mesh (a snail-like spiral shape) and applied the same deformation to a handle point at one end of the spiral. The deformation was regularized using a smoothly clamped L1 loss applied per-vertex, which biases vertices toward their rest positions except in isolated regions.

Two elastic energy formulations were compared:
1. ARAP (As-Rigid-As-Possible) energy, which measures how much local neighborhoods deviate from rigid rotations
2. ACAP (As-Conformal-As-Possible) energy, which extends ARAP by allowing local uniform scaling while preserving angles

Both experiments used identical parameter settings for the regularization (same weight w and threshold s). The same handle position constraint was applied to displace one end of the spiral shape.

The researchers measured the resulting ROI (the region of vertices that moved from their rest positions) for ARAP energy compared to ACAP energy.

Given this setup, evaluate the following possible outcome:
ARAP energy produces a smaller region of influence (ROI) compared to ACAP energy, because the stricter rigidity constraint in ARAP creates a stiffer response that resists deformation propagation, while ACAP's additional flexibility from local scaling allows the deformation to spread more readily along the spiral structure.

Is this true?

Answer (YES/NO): NO